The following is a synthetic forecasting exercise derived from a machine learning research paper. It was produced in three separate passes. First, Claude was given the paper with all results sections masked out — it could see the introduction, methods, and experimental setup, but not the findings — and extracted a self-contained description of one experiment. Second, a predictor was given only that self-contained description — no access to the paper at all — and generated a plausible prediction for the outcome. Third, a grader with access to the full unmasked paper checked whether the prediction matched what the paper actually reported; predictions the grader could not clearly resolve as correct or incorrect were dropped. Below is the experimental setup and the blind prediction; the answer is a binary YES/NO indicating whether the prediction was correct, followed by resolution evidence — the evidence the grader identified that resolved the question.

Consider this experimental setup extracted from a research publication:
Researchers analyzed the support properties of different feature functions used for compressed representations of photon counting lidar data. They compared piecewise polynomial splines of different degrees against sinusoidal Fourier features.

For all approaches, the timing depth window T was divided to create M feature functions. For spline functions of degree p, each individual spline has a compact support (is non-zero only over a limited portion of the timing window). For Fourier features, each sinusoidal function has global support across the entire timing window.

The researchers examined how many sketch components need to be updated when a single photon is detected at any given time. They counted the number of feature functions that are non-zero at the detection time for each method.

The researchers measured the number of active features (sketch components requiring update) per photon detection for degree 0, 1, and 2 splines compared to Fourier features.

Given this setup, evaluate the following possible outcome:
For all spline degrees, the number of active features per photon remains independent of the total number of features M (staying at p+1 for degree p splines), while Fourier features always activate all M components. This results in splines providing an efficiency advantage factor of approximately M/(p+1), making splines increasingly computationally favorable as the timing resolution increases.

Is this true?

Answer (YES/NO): NO